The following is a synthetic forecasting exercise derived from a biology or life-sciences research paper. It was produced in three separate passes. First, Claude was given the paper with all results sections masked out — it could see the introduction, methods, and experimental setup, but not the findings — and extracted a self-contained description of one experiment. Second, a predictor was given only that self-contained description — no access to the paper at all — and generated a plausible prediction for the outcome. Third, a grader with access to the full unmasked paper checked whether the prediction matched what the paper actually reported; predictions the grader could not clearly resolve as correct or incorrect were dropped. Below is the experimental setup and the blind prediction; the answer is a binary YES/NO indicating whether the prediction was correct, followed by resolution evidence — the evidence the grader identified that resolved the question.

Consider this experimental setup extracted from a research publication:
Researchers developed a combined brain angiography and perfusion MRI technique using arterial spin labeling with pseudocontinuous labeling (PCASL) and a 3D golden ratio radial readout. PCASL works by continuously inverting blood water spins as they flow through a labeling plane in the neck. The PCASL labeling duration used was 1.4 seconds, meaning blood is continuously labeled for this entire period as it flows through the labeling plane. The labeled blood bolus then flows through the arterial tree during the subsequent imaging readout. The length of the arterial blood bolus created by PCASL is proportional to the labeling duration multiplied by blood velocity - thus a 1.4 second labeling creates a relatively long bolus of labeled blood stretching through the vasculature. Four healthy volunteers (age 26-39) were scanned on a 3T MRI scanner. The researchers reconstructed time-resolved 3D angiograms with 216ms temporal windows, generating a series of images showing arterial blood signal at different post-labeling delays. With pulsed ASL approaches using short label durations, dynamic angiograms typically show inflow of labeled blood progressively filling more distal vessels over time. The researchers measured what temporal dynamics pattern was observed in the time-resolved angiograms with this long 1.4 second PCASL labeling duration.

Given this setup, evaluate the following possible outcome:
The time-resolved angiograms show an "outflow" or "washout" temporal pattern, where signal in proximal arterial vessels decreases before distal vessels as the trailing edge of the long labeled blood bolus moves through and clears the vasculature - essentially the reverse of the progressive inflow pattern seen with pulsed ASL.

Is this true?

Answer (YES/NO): YES